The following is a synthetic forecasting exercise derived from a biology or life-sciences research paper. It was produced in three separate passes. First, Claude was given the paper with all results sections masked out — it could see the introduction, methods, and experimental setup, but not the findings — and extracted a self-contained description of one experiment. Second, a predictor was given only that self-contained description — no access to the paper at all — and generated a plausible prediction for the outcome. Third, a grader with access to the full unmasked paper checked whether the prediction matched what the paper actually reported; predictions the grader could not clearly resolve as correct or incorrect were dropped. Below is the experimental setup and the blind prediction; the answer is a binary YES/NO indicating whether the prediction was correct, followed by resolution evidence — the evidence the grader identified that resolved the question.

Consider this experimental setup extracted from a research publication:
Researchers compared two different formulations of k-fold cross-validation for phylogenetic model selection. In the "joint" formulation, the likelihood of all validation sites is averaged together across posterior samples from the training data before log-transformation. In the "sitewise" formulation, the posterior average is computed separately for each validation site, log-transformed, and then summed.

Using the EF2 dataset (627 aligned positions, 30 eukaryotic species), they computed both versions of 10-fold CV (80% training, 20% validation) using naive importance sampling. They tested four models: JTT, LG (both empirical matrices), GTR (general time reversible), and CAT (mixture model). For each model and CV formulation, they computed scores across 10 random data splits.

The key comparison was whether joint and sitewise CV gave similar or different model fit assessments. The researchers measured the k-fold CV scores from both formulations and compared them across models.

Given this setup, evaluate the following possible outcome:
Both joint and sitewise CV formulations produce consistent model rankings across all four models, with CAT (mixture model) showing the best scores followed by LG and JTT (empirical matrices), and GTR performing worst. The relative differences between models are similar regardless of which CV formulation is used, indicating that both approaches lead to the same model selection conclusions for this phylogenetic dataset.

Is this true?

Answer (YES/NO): NO